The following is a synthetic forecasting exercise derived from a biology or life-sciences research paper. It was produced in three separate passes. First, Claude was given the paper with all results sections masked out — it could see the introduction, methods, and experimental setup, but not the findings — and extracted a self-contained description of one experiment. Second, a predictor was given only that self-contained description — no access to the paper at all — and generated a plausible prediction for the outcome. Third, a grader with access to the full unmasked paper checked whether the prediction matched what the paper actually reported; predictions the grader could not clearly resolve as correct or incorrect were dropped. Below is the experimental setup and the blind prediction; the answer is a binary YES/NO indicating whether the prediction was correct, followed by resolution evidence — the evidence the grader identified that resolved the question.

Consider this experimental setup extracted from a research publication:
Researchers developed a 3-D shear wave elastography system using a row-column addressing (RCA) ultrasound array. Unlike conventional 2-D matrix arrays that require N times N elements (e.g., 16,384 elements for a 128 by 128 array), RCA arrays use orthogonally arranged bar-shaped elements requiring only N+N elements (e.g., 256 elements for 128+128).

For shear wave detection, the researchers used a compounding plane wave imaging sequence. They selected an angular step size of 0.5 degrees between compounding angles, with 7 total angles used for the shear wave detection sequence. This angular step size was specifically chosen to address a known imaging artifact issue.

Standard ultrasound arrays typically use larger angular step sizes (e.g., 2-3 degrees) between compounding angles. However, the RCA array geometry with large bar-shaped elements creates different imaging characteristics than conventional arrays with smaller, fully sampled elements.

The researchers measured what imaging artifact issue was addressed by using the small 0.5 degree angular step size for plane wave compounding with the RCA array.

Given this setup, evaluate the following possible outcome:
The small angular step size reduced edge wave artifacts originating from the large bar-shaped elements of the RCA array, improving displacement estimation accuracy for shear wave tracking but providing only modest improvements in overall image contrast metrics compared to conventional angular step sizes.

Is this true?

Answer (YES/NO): NO